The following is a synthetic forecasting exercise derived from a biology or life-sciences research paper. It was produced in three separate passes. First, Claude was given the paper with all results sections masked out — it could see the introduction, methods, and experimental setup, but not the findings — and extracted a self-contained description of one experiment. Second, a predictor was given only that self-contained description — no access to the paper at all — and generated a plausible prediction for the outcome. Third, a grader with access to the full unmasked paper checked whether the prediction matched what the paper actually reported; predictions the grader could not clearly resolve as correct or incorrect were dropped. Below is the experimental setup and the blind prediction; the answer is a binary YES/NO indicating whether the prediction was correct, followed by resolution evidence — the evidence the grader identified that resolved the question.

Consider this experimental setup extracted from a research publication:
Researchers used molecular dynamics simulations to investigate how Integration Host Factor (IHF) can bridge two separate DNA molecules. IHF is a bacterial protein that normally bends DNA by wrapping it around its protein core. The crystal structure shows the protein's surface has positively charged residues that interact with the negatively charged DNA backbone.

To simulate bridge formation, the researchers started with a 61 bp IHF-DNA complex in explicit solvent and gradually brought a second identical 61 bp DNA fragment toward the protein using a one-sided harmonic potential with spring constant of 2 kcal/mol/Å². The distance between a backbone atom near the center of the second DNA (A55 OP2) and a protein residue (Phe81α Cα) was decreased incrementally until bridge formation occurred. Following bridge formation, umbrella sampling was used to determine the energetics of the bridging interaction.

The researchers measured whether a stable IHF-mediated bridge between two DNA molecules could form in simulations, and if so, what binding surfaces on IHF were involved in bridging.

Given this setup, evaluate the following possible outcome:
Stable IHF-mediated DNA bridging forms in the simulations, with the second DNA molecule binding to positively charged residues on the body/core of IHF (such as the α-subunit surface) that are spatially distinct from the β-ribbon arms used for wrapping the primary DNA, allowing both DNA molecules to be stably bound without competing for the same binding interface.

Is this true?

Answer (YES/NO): NO